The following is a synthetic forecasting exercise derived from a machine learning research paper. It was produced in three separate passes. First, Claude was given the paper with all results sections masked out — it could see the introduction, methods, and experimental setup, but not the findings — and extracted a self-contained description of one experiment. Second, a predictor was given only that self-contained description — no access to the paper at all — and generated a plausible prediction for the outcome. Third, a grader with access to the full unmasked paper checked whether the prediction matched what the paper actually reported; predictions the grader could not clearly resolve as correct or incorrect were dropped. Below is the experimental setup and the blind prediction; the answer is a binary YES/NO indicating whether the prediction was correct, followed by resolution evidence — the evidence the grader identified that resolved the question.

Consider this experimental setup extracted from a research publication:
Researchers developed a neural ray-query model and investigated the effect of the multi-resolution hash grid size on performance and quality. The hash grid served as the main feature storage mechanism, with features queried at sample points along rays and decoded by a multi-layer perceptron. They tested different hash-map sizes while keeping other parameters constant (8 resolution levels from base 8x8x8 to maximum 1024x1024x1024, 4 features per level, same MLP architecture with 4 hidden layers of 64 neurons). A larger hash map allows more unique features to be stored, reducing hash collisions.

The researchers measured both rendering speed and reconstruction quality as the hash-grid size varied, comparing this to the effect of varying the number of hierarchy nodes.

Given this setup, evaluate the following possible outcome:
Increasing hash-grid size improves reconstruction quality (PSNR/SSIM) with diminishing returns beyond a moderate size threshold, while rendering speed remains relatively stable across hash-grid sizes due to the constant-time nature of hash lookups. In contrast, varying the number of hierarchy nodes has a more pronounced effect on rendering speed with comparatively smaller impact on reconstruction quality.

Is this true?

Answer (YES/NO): NO